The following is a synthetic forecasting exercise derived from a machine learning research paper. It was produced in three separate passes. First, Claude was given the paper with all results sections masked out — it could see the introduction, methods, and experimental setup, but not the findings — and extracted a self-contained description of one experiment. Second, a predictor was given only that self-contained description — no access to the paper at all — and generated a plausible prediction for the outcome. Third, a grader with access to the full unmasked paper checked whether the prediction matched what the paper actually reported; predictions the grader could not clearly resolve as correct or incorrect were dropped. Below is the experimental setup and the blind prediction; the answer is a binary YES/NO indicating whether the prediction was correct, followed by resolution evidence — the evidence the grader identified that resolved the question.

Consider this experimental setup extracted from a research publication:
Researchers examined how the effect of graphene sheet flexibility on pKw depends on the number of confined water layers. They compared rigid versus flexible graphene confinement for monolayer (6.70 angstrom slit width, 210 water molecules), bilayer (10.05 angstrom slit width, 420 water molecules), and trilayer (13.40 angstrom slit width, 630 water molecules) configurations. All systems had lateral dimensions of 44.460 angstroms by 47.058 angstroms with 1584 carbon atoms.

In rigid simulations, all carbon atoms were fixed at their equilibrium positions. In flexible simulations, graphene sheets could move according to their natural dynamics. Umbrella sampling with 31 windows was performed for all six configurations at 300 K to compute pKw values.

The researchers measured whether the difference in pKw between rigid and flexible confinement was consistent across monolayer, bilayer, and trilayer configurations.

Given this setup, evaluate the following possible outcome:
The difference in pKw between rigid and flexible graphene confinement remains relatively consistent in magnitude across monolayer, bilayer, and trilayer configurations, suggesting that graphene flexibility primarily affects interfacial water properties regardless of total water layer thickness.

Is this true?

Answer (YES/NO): NO